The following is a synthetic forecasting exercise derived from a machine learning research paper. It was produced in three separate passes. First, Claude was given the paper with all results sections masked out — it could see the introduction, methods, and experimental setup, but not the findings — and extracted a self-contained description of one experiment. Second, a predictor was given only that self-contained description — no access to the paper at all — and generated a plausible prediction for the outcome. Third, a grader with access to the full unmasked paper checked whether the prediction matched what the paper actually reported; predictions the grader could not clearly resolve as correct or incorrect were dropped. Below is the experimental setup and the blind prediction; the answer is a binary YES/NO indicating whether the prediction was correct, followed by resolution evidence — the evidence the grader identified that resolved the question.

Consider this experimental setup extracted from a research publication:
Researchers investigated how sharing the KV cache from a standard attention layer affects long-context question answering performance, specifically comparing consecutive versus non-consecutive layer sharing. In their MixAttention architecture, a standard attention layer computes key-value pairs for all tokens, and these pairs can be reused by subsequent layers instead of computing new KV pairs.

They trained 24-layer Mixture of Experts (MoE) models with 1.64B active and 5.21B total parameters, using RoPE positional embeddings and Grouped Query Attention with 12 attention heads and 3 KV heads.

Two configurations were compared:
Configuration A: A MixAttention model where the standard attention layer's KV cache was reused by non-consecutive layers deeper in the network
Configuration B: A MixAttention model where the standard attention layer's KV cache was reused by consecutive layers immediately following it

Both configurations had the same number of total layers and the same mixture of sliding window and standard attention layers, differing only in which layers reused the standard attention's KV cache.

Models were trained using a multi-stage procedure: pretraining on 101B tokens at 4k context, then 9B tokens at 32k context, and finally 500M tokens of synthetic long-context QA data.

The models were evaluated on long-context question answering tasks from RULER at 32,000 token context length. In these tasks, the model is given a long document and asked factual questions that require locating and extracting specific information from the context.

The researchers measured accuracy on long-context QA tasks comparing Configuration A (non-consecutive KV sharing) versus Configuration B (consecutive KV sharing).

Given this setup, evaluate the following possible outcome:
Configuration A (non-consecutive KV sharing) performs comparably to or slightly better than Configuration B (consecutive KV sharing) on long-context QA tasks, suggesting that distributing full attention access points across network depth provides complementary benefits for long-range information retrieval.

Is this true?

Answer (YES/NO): YES